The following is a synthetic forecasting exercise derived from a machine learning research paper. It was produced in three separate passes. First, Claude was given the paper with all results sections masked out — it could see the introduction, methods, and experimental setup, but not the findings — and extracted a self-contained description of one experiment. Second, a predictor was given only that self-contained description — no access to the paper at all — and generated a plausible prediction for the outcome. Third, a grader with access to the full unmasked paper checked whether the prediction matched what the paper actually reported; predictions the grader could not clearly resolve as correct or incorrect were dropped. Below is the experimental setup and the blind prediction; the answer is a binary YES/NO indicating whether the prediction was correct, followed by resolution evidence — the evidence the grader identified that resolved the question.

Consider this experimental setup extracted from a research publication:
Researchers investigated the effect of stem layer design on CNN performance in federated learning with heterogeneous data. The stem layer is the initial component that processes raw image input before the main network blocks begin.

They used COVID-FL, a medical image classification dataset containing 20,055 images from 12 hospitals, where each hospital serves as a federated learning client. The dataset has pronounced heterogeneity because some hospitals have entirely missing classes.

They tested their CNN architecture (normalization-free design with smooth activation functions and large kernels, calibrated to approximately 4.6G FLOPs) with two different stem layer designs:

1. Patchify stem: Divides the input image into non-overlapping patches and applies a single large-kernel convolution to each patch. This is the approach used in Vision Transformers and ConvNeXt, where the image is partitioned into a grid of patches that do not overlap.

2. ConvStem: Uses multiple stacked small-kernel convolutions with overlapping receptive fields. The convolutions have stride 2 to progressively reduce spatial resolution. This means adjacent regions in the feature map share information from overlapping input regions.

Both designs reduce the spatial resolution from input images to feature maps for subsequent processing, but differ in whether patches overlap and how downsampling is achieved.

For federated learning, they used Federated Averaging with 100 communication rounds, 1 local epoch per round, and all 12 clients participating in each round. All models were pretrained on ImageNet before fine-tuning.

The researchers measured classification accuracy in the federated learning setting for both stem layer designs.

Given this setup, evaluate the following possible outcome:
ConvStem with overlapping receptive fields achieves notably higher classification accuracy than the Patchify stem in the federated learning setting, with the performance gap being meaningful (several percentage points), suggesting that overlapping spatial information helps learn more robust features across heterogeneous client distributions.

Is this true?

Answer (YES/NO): YES